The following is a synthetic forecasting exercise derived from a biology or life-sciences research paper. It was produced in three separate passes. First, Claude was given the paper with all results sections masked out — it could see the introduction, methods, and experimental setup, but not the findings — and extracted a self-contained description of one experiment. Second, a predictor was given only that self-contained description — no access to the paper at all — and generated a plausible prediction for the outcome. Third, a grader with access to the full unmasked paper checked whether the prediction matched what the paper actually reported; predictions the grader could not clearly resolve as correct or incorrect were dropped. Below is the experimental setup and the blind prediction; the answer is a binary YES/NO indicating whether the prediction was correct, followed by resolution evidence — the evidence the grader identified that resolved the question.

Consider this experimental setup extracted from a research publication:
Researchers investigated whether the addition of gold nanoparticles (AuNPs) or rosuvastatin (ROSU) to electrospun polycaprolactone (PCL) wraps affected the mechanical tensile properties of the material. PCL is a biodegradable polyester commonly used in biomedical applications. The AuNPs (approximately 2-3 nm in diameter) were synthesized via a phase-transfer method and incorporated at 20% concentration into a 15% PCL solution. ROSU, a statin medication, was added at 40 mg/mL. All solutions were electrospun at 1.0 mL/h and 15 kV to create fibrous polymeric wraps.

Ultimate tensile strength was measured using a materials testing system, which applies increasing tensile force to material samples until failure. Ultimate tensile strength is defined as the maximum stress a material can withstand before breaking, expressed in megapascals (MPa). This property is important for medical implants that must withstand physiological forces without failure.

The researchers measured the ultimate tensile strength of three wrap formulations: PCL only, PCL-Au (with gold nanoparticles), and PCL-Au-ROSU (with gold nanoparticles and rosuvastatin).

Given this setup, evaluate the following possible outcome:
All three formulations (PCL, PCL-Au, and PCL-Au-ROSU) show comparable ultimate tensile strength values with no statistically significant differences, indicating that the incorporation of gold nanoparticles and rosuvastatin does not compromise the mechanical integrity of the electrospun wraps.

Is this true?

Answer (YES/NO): YES